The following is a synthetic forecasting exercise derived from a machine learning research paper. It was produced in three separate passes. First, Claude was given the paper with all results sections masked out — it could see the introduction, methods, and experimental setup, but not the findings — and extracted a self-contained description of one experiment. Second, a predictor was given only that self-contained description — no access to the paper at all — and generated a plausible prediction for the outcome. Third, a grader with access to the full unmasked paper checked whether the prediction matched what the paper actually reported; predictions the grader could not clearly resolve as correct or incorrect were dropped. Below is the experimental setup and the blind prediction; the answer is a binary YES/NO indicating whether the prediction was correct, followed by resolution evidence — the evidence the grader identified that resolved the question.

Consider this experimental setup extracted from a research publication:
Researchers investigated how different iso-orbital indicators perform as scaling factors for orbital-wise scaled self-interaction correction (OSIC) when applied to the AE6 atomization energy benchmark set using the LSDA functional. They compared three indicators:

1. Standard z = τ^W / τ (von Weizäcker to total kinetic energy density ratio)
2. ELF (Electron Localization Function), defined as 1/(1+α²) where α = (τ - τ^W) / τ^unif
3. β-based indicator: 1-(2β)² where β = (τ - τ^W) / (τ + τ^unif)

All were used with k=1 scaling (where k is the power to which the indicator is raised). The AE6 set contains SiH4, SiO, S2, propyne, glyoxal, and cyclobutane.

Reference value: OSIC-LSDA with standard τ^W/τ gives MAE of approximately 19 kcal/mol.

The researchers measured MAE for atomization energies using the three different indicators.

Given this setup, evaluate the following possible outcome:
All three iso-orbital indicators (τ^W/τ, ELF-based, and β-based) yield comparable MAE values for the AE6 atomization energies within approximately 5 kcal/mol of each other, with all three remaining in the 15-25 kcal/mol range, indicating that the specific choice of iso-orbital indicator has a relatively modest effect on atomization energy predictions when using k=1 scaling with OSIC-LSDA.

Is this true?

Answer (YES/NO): NO